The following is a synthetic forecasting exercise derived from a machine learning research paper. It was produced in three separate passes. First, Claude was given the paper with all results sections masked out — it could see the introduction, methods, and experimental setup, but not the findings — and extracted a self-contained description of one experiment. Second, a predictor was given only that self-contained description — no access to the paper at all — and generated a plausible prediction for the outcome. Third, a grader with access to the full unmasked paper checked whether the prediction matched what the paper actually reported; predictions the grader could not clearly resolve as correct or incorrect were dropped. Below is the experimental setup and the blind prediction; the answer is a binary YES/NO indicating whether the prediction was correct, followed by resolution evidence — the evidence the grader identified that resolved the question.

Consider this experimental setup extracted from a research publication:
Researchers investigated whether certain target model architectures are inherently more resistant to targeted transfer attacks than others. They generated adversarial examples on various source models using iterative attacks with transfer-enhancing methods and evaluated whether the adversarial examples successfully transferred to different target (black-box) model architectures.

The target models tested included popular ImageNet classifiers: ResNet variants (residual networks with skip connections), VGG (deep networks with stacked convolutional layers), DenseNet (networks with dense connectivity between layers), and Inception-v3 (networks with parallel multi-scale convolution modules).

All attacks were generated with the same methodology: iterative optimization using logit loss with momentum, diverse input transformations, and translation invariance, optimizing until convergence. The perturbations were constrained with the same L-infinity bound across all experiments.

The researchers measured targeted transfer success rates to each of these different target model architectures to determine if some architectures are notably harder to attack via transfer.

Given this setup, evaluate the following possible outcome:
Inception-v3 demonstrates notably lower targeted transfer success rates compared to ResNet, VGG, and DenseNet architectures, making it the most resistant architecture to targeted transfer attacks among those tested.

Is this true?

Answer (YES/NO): YES